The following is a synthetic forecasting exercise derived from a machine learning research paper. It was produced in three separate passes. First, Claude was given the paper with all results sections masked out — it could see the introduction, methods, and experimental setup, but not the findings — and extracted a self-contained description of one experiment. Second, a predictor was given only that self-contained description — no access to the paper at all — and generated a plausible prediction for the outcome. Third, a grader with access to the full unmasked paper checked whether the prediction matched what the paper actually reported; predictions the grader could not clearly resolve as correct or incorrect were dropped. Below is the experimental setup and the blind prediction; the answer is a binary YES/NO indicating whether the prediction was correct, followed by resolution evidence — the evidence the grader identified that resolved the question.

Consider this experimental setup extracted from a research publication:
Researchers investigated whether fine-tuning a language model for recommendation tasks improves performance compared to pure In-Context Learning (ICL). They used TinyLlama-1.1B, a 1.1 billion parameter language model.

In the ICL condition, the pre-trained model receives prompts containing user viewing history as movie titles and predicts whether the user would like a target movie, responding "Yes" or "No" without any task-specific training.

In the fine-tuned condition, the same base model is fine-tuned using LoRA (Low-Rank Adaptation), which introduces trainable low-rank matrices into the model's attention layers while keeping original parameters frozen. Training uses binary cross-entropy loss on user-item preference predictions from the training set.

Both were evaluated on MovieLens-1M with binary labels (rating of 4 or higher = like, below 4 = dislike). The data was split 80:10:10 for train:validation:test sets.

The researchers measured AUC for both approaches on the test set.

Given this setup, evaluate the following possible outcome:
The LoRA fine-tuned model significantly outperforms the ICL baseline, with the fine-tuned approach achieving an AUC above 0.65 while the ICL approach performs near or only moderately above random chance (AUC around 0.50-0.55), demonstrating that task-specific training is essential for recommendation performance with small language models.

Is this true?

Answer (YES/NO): YES